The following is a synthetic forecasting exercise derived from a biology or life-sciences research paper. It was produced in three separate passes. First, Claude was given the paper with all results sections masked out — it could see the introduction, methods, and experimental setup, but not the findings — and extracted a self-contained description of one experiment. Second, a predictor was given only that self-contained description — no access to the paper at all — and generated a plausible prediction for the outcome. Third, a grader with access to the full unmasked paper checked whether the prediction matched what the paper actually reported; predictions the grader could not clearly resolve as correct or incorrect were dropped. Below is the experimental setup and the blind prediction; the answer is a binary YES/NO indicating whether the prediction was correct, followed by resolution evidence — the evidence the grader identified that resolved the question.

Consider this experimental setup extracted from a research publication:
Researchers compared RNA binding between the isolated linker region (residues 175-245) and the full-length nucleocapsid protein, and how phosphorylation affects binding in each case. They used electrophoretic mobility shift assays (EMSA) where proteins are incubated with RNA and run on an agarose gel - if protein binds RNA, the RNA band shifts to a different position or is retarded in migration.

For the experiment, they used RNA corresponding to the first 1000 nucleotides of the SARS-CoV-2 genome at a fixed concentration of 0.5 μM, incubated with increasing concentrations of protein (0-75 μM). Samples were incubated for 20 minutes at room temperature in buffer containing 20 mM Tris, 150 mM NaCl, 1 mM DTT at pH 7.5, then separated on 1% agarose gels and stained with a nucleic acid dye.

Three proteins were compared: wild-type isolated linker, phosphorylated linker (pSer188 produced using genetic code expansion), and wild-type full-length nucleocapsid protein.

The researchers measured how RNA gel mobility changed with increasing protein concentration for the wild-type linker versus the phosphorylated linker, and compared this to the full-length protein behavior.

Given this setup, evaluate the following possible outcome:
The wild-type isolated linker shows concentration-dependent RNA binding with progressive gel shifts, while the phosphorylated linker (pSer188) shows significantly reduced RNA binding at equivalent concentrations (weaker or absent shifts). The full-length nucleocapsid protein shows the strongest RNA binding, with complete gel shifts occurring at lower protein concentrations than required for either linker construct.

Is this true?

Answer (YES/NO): NO